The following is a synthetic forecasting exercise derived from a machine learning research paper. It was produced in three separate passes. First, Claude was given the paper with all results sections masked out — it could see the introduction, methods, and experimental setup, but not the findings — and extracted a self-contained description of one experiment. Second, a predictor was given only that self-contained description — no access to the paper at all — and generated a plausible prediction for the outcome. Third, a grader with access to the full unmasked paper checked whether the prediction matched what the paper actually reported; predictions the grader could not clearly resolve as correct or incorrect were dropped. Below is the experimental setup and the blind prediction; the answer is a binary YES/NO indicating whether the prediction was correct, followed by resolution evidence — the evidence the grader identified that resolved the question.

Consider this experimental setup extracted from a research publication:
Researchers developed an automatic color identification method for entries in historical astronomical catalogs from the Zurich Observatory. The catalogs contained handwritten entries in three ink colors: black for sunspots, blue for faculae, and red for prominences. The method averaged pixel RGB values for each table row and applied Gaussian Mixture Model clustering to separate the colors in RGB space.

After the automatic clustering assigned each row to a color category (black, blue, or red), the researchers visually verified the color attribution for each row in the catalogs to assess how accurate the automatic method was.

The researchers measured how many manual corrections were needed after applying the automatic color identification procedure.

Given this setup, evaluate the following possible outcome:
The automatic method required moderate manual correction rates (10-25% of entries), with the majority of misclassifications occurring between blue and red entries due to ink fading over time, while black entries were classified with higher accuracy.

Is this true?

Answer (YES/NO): NO